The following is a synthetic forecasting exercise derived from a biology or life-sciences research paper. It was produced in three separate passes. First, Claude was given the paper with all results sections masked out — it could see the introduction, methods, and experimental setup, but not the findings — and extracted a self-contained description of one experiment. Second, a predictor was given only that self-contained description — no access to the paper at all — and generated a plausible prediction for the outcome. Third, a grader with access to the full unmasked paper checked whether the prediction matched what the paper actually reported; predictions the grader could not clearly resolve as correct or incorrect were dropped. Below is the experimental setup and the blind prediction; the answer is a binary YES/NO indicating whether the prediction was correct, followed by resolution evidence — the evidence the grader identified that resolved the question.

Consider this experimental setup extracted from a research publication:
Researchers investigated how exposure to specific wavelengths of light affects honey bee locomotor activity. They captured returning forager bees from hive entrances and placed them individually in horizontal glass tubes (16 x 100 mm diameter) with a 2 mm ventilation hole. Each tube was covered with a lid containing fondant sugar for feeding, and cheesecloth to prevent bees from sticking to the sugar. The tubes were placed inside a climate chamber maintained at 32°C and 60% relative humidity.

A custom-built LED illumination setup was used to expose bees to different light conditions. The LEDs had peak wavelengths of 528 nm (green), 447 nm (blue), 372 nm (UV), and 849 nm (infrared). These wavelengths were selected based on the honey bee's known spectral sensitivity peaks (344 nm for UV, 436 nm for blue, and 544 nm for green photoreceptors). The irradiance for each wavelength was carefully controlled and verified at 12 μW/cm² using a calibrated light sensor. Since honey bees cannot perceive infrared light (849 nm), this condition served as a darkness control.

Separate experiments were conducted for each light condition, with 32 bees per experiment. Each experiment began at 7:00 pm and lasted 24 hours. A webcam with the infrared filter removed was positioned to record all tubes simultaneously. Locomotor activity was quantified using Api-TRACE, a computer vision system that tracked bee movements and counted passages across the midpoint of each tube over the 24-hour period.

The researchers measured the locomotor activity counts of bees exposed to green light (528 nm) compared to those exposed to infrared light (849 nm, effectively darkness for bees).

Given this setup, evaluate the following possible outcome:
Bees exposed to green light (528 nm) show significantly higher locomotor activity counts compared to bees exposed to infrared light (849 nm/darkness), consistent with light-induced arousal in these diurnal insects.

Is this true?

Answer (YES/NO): NO